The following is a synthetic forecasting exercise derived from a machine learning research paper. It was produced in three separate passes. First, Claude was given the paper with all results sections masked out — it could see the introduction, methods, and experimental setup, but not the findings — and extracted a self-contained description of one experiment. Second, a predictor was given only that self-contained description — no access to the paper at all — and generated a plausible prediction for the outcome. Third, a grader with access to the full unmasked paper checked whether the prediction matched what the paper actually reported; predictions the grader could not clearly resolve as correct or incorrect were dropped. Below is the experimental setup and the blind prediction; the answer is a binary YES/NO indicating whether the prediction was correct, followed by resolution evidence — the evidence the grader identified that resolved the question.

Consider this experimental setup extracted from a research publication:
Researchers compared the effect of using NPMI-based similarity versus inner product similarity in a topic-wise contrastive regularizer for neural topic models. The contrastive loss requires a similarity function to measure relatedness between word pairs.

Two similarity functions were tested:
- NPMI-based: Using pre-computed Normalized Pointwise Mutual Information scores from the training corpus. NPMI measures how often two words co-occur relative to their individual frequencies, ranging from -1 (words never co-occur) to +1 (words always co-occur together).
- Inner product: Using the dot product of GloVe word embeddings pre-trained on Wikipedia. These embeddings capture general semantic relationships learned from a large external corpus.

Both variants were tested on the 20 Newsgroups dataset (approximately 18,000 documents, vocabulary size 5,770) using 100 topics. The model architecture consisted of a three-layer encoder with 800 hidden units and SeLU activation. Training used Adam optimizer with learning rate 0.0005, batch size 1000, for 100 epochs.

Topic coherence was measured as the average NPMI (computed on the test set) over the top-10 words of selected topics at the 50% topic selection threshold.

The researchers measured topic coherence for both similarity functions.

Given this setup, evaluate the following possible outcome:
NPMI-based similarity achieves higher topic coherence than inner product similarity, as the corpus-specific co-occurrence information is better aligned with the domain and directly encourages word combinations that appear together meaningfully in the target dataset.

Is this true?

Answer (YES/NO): YES